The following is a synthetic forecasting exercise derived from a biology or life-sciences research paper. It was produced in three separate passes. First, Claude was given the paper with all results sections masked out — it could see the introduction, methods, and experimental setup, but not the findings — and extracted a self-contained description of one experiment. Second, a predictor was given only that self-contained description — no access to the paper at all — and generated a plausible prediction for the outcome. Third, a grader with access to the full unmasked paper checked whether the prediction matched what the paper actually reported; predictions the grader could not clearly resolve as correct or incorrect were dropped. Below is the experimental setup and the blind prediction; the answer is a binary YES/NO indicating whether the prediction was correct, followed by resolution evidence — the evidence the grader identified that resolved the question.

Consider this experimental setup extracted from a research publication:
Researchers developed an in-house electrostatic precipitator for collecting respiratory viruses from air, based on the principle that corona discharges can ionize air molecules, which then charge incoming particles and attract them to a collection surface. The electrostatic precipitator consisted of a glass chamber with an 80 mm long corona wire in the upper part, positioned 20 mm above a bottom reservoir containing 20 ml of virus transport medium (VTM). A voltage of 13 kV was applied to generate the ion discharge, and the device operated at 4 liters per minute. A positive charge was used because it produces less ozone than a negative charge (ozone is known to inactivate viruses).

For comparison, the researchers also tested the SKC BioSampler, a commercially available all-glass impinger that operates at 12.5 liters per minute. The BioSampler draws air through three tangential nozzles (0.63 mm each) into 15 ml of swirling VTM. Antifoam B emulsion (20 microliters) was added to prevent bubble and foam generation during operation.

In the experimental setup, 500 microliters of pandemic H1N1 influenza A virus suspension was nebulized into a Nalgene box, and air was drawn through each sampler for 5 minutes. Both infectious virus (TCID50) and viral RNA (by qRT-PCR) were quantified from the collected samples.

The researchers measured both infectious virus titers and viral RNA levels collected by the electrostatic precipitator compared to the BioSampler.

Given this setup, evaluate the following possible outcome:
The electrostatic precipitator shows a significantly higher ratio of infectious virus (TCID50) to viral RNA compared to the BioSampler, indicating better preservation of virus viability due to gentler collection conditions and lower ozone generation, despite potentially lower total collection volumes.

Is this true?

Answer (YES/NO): NO